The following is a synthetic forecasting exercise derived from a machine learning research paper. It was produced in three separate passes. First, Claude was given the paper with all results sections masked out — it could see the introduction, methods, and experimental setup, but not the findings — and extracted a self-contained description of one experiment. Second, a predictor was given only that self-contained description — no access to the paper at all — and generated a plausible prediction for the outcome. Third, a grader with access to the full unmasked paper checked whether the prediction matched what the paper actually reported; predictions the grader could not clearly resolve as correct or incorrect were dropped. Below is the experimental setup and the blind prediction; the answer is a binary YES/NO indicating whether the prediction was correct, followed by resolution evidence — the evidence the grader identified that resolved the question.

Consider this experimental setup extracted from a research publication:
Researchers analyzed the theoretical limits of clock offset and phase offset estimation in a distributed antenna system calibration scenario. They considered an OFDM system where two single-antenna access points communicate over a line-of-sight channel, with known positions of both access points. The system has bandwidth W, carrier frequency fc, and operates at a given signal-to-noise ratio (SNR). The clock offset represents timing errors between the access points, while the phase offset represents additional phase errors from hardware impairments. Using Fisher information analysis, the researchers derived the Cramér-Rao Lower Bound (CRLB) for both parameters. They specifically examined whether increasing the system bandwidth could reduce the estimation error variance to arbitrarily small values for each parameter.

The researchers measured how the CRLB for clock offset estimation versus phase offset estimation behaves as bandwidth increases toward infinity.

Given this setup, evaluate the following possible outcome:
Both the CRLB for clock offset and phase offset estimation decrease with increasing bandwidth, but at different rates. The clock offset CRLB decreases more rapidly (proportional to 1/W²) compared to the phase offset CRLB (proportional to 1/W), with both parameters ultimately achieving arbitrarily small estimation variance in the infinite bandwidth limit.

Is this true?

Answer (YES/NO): NO